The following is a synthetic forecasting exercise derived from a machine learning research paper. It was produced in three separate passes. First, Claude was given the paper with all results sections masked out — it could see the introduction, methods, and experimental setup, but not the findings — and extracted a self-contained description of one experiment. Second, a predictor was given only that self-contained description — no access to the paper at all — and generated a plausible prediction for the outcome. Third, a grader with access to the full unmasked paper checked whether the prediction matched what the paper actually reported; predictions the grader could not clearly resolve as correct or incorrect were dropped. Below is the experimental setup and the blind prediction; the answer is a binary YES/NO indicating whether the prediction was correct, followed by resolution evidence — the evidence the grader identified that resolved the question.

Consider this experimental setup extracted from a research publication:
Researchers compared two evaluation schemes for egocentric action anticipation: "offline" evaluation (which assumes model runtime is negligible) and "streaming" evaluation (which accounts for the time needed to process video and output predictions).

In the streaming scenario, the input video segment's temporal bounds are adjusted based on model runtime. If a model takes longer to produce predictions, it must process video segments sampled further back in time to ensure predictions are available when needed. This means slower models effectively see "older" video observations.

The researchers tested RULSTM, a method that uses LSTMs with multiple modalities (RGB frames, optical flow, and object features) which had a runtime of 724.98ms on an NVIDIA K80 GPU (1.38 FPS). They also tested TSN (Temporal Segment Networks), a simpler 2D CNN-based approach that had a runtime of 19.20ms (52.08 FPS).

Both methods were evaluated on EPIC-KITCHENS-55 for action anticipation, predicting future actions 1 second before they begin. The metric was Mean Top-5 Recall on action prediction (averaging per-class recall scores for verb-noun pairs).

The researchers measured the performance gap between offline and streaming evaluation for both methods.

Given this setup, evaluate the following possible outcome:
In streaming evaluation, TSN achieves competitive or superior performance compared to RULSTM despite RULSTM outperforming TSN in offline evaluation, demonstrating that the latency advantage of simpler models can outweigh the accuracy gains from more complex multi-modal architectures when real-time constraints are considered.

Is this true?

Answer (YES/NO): NO